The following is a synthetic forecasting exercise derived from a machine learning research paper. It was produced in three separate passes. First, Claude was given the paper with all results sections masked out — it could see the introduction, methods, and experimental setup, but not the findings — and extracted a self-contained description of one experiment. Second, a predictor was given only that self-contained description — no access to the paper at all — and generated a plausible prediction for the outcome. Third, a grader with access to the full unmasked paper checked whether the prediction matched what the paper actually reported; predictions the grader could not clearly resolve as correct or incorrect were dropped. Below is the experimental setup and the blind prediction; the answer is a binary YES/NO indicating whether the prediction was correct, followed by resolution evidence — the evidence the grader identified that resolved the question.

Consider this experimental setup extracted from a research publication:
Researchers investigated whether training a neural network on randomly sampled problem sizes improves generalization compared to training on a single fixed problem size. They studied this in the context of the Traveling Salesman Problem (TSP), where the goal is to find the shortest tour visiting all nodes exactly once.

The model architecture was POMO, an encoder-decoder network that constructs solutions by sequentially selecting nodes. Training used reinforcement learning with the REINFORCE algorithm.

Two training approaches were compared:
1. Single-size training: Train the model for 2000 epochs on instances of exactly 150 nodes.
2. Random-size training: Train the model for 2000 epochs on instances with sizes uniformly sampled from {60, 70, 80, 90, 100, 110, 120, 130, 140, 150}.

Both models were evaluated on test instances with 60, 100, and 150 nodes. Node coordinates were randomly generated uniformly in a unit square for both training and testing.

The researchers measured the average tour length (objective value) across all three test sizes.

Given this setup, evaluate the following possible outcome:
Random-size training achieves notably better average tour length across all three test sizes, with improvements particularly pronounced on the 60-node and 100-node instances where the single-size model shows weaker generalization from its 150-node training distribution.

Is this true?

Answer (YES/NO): NO